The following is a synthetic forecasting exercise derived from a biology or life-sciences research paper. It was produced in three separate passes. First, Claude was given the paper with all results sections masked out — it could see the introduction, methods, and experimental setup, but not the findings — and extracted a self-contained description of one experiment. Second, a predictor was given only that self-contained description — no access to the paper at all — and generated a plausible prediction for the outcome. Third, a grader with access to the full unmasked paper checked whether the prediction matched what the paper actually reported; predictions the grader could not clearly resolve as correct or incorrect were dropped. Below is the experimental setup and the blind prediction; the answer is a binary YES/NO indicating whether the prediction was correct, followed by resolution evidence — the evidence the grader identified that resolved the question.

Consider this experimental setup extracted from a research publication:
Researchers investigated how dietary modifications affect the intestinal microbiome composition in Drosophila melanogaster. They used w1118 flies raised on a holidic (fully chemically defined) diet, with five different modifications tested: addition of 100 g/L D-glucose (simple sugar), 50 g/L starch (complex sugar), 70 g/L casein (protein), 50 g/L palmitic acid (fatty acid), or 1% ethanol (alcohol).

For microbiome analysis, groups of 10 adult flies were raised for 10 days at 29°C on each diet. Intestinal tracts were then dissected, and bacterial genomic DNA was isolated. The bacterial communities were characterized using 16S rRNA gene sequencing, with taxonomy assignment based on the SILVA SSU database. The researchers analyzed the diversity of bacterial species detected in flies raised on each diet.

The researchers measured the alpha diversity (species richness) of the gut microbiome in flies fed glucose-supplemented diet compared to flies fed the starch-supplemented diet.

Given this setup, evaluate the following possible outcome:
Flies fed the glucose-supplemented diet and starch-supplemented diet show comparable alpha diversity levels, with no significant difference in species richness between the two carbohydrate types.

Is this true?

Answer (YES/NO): NO